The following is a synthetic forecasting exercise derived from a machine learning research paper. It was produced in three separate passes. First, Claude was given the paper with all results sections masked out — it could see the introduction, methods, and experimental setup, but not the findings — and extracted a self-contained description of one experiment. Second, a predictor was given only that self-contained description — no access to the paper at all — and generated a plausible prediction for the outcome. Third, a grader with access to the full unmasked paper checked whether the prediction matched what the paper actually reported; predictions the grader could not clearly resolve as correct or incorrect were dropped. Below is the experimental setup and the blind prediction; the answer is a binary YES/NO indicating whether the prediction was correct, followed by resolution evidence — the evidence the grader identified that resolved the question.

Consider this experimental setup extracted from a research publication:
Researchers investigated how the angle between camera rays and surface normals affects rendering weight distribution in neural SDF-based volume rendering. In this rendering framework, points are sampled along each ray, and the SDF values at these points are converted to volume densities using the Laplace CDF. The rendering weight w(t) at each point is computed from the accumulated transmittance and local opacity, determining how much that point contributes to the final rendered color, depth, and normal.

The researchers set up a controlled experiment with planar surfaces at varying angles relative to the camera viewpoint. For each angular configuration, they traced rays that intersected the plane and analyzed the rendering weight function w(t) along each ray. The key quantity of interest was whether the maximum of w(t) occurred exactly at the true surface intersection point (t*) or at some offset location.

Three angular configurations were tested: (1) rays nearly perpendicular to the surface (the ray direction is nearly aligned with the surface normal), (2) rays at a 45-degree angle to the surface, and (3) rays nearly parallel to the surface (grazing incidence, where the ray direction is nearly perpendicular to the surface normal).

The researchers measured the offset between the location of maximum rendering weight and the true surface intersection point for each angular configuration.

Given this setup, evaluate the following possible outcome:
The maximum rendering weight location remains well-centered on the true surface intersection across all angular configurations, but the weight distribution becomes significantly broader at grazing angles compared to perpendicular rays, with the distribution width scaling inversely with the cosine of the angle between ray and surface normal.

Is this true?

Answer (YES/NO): NO